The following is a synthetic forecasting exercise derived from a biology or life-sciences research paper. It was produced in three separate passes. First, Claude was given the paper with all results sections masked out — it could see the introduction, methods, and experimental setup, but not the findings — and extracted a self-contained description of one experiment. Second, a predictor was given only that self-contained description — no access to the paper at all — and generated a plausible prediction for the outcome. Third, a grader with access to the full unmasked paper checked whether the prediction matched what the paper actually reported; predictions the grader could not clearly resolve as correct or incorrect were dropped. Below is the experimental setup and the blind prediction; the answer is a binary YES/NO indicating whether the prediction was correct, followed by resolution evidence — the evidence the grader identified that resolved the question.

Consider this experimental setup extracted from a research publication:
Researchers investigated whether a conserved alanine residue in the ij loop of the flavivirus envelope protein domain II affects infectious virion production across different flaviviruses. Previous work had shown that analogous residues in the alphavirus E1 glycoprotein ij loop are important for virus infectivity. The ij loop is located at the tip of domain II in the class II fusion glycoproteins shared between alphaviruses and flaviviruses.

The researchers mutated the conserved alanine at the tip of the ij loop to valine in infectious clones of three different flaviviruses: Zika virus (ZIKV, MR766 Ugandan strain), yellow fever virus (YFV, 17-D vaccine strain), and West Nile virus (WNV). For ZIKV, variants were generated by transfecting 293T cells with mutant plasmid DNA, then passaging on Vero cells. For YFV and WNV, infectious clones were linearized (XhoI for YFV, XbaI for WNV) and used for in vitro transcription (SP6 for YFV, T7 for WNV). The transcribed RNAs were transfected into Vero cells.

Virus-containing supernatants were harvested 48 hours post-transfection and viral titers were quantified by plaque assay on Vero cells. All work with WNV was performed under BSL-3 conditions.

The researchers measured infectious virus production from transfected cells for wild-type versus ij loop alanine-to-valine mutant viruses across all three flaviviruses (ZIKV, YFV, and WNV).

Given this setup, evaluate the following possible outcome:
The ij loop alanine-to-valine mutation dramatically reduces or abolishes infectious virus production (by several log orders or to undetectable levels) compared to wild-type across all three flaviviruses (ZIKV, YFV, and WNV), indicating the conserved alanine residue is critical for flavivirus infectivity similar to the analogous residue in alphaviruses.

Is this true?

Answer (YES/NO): NO